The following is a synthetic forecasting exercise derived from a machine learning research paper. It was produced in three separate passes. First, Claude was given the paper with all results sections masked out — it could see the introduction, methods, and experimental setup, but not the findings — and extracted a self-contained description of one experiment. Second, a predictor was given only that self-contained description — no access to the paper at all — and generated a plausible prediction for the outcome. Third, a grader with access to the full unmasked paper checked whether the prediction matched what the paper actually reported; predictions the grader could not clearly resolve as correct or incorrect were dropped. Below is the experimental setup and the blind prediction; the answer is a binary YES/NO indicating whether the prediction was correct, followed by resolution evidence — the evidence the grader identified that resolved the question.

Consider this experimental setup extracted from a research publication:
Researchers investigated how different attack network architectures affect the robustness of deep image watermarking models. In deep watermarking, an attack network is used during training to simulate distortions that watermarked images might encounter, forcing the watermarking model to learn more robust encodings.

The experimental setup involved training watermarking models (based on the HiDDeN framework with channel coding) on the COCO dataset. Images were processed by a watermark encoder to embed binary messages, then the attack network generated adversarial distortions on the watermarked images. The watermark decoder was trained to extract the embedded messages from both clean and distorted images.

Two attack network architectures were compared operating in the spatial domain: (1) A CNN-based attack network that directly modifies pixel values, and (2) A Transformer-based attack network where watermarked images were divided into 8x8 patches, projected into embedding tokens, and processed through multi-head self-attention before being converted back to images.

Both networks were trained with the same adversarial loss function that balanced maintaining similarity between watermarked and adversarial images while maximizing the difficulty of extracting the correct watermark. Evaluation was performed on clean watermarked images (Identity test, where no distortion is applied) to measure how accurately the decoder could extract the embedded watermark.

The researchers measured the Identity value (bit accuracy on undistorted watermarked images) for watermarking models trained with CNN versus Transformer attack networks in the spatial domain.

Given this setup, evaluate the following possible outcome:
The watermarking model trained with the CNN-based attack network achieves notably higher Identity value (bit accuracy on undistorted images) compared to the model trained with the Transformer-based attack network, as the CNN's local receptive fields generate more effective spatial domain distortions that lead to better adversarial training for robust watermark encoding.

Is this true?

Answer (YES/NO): NO